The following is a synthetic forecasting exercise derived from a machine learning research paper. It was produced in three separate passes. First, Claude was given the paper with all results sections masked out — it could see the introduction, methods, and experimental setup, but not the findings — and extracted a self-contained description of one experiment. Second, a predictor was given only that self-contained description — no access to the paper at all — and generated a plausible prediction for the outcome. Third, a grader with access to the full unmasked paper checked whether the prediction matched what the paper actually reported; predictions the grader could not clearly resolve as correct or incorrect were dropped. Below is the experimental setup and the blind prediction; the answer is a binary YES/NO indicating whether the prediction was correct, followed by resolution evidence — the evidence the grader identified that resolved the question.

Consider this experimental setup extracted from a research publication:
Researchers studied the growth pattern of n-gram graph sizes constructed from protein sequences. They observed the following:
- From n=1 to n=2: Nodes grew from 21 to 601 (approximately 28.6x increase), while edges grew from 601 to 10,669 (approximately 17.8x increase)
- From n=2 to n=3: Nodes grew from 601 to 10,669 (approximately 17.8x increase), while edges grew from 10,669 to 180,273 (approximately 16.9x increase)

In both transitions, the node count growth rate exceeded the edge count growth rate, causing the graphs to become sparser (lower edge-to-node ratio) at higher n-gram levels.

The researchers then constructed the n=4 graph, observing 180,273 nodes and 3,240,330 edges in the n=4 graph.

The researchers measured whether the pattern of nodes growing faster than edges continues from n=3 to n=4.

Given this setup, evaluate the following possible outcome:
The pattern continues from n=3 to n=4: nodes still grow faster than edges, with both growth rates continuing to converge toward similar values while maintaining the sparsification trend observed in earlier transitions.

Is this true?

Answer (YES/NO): NO